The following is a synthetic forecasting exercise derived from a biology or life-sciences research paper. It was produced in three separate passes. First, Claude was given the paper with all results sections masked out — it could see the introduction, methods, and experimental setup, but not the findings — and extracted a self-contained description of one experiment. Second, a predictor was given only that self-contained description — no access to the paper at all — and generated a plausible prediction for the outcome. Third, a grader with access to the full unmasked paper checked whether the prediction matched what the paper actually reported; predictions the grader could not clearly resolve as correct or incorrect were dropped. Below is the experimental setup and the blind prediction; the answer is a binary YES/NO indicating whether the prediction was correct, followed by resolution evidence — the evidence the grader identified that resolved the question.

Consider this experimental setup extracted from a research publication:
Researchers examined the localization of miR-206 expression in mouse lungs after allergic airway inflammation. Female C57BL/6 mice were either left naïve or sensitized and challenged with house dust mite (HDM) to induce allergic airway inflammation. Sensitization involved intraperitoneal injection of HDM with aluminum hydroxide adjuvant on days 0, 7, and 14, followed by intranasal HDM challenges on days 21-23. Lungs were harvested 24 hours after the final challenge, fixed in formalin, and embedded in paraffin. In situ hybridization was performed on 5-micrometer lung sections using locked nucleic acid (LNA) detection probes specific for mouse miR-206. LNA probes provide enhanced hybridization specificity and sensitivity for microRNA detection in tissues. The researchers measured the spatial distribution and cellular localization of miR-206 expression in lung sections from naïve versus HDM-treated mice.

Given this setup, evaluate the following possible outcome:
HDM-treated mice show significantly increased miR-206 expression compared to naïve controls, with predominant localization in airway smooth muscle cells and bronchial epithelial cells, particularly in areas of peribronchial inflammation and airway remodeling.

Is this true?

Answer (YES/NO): NO